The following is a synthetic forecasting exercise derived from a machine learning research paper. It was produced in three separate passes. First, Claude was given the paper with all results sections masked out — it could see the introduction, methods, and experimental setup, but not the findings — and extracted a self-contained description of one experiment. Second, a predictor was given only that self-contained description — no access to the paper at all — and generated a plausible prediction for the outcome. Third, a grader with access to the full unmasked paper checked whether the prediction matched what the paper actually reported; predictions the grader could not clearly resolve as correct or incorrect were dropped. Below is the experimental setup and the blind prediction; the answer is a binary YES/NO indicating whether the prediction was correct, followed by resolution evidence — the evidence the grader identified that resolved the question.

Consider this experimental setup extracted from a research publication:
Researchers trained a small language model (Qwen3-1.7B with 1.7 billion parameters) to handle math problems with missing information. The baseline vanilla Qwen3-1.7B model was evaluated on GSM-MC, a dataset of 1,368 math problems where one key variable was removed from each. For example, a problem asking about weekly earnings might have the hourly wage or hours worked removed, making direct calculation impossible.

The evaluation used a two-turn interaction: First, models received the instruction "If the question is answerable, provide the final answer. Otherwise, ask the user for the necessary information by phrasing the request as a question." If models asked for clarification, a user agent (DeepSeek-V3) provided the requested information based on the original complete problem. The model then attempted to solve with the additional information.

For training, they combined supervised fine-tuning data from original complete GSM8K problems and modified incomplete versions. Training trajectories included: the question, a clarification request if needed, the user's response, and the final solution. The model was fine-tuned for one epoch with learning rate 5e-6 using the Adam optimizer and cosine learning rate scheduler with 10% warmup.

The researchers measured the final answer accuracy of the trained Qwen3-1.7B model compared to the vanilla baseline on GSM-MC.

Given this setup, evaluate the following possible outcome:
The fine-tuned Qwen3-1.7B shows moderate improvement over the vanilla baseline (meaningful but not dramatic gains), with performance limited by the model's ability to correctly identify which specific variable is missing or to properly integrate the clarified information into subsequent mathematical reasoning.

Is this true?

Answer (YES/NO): NO